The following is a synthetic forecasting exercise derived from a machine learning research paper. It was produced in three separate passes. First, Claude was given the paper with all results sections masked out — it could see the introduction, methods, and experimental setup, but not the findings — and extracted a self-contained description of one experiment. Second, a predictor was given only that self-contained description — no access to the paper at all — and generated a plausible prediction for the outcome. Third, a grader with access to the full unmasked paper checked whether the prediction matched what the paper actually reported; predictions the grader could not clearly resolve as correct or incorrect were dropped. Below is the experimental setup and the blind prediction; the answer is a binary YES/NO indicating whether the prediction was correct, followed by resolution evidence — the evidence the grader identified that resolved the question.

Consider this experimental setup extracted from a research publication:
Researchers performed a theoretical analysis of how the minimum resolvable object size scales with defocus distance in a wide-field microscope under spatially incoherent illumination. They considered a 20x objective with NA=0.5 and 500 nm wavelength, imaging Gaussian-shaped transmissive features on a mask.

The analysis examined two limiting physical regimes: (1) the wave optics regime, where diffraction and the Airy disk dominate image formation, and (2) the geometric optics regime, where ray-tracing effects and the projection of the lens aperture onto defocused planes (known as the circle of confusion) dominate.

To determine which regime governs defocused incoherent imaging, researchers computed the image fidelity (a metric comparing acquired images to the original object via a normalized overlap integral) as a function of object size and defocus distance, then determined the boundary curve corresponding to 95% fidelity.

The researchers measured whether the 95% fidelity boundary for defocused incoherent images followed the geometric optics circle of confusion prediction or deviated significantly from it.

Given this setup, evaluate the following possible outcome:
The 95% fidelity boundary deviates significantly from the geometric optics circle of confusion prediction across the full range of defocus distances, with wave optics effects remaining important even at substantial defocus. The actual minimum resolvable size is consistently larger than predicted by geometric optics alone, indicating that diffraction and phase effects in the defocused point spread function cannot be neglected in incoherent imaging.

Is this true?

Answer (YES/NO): NO